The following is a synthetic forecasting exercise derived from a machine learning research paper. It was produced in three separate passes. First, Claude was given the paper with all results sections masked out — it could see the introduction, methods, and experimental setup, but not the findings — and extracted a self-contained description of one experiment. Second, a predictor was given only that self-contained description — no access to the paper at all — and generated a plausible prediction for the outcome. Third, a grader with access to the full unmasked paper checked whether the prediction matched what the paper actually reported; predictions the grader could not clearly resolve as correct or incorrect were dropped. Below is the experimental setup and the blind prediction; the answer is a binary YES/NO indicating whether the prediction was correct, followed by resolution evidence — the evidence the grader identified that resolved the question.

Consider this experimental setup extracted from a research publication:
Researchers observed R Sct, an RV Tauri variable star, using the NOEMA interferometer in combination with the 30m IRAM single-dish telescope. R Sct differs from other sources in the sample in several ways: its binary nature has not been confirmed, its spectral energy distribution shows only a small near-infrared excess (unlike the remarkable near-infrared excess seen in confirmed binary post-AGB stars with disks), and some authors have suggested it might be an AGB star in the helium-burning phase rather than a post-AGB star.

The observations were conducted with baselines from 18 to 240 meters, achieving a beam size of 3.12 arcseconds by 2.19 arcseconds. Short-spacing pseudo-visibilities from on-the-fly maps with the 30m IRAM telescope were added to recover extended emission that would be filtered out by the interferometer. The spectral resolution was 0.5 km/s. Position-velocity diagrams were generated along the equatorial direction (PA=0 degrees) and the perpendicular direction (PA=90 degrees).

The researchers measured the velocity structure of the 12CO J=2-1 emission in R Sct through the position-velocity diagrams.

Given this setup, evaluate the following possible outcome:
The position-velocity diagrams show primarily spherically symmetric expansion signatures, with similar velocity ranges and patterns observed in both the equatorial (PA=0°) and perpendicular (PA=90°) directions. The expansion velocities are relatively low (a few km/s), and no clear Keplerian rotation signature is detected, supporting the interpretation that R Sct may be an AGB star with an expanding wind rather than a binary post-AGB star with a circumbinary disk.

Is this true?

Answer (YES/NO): NO